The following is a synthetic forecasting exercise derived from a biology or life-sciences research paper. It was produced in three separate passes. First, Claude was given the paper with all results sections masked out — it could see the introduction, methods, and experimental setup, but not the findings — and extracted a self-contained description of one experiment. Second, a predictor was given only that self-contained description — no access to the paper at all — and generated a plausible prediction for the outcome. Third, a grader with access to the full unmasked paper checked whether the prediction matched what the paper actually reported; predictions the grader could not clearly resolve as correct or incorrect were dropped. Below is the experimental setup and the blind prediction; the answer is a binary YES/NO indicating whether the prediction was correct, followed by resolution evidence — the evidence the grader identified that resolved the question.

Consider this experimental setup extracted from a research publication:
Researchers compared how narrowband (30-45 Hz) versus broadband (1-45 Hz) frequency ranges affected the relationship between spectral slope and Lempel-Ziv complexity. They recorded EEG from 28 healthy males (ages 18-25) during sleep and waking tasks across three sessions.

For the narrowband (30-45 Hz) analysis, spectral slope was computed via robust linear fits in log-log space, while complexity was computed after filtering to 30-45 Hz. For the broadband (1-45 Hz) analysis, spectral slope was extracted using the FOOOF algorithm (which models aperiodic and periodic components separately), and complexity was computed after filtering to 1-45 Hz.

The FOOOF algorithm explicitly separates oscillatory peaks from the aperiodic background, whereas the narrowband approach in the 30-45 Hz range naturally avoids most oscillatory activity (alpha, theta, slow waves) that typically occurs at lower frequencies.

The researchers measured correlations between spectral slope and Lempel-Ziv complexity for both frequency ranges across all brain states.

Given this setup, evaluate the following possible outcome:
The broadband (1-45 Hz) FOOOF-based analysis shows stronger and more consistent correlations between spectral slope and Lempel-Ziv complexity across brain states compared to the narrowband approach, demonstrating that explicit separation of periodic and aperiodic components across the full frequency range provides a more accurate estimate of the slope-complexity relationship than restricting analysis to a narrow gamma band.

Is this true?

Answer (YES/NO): NO